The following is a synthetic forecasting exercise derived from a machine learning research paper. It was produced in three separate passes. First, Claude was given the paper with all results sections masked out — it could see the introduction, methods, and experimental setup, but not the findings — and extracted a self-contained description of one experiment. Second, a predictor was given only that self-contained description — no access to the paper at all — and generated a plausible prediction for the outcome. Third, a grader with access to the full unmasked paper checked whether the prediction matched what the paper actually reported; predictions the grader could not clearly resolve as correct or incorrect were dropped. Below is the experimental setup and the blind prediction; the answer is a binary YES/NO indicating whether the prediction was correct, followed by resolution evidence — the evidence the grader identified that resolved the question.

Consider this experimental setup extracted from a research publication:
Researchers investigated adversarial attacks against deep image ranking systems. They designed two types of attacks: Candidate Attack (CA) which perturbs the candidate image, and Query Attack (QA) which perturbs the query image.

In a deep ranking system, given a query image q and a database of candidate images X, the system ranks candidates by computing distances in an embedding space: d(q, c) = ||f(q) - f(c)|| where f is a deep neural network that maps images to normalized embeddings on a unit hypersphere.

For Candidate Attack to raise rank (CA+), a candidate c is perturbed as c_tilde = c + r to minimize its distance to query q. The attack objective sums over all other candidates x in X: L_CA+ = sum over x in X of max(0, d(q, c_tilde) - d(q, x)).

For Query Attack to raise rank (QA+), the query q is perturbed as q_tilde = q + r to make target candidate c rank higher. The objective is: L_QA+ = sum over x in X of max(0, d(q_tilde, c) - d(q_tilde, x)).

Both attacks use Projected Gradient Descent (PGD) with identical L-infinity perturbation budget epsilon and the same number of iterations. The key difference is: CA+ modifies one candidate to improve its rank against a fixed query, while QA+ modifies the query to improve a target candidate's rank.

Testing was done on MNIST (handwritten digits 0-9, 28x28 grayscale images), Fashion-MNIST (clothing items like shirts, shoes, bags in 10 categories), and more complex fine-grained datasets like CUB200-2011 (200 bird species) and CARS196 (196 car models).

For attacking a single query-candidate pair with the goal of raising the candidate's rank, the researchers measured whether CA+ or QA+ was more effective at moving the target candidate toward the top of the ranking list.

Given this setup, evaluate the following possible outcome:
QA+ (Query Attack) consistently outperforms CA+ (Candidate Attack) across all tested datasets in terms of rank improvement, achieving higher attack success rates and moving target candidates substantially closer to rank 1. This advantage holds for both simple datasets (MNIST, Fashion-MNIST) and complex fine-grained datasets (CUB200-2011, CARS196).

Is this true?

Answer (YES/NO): NO